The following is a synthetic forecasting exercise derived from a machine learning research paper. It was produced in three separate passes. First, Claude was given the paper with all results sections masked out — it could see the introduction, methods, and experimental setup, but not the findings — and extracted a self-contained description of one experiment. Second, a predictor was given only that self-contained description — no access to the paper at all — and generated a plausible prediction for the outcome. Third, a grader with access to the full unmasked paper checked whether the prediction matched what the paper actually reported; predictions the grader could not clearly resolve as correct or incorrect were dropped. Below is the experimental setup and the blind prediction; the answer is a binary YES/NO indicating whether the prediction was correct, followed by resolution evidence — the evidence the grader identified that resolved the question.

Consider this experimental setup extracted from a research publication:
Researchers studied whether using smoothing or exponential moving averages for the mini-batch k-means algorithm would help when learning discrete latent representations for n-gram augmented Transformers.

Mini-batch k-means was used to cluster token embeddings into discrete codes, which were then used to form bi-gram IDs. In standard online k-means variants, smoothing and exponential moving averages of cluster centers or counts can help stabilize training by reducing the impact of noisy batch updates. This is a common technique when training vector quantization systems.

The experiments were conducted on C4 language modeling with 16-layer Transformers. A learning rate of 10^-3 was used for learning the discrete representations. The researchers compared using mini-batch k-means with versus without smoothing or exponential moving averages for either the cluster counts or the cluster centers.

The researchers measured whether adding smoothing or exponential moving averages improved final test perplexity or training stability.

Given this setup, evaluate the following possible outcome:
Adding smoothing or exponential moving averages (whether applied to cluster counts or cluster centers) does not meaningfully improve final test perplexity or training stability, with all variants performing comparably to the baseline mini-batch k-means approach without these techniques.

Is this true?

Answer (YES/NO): YES